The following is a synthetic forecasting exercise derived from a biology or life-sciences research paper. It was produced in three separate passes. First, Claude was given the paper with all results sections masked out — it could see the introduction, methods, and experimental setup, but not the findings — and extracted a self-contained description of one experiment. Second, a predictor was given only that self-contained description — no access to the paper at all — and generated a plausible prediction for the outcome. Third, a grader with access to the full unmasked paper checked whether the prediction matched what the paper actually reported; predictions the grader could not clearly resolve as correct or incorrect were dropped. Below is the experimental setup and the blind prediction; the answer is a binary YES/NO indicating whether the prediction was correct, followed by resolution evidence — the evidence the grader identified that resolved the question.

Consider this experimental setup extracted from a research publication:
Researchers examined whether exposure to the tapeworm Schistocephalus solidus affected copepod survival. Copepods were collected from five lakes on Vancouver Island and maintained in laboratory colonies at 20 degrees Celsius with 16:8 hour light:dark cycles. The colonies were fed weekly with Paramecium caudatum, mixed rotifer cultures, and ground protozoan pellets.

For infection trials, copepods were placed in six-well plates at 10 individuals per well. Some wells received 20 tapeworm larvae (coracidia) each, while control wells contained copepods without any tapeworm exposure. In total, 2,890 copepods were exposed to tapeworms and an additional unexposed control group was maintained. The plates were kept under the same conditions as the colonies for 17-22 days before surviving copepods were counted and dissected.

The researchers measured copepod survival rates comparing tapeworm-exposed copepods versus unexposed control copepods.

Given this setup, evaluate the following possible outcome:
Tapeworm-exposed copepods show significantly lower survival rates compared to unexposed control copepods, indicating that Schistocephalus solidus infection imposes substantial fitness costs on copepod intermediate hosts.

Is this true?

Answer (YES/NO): NO